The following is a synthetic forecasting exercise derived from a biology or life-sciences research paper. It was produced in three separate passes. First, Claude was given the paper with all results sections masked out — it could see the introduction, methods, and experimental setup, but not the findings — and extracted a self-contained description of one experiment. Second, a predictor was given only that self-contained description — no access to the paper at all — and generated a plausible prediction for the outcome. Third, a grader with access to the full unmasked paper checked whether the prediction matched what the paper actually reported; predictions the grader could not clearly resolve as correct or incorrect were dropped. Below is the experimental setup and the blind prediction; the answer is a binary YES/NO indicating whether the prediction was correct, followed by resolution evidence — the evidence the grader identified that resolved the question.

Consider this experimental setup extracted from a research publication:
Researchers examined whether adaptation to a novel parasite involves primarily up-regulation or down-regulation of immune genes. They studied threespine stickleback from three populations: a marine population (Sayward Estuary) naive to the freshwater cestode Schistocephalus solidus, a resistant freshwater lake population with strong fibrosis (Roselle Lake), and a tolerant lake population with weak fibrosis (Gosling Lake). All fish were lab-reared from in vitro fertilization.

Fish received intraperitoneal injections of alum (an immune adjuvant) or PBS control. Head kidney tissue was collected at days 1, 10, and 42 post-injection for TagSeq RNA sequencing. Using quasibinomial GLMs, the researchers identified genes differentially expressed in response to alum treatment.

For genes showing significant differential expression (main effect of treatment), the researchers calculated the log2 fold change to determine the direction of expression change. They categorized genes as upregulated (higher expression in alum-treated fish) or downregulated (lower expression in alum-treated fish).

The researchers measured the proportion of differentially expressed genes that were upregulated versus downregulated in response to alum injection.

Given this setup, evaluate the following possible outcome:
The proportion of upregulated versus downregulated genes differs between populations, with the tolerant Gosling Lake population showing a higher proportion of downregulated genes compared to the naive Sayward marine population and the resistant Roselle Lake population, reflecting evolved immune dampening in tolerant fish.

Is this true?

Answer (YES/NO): NO